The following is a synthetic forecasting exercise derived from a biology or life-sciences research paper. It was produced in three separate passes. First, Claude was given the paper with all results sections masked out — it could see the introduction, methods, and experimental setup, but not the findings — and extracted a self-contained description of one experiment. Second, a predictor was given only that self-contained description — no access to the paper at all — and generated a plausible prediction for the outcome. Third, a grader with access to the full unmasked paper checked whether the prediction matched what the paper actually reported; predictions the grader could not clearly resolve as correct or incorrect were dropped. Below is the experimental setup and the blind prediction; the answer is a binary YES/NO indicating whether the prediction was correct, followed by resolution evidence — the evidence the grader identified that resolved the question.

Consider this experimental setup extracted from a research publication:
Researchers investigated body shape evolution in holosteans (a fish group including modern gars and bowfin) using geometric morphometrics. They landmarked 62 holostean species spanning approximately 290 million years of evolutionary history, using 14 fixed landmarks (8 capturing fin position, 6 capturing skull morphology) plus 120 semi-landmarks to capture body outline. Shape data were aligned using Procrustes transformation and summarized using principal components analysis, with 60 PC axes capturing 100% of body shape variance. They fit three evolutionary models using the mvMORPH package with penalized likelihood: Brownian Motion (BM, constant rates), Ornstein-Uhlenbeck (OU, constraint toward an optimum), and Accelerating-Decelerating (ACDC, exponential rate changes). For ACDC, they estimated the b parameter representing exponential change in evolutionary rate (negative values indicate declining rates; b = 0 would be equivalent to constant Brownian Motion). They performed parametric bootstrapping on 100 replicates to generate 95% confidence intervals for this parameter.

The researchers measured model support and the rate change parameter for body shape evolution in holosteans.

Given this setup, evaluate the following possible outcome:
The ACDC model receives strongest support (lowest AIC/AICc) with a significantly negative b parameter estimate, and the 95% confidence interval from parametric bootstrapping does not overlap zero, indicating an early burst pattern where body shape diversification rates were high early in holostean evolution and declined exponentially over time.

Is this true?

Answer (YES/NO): NO